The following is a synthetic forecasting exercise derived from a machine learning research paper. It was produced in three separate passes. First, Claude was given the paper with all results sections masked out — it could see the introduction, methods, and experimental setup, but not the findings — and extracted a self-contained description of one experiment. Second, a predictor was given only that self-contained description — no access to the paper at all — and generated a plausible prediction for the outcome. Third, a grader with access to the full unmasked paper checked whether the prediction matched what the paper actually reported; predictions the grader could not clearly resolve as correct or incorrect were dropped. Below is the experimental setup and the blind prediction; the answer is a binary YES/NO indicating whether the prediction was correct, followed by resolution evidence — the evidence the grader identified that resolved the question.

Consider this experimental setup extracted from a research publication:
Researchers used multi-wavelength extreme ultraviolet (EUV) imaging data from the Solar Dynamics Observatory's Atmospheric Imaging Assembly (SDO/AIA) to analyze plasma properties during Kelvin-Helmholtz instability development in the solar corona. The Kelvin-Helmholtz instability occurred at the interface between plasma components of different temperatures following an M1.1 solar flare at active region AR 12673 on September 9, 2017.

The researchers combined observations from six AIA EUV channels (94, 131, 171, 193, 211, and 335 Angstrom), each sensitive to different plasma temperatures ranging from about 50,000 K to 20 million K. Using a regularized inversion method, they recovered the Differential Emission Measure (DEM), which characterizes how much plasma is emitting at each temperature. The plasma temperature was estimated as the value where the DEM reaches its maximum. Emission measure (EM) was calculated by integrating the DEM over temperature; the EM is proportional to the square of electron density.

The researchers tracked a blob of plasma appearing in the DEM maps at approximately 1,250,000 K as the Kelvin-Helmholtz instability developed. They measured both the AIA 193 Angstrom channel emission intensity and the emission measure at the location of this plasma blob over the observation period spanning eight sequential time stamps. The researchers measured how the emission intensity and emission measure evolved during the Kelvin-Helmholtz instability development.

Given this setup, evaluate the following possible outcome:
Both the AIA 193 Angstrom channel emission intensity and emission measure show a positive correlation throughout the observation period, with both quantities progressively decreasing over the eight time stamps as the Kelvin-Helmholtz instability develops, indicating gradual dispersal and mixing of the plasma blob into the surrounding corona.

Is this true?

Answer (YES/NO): NO